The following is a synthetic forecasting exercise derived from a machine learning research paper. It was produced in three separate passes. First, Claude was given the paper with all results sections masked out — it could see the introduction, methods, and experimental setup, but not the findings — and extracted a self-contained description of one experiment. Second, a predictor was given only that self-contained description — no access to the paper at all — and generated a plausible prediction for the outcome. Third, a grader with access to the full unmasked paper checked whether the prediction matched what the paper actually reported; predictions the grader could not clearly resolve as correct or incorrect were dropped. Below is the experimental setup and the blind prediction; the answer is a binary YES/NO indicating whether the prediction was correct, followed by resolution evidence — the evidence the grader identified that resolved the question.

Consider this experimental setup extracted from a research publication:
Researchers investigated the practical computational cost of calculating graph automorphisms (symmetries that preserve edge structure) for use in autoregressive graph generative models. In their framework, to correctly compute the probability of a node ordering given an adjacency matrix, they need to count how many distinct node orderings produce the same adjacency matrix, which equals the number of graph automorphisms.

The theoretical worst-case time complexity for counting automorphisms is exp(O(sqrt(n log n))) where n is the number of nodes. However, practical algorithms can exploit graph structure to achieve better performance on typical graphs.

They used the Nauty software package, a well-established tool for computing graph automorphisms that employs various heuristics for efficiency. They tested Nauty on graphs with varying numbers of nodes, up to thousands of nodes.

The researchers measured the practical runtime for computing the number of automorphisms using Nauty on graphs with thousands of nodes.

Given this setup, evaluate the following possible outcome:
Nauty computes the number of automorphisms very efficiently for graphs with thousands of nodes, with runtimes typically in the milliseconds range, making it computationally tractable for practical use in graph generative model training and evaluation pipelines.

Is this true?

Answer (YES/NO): YES